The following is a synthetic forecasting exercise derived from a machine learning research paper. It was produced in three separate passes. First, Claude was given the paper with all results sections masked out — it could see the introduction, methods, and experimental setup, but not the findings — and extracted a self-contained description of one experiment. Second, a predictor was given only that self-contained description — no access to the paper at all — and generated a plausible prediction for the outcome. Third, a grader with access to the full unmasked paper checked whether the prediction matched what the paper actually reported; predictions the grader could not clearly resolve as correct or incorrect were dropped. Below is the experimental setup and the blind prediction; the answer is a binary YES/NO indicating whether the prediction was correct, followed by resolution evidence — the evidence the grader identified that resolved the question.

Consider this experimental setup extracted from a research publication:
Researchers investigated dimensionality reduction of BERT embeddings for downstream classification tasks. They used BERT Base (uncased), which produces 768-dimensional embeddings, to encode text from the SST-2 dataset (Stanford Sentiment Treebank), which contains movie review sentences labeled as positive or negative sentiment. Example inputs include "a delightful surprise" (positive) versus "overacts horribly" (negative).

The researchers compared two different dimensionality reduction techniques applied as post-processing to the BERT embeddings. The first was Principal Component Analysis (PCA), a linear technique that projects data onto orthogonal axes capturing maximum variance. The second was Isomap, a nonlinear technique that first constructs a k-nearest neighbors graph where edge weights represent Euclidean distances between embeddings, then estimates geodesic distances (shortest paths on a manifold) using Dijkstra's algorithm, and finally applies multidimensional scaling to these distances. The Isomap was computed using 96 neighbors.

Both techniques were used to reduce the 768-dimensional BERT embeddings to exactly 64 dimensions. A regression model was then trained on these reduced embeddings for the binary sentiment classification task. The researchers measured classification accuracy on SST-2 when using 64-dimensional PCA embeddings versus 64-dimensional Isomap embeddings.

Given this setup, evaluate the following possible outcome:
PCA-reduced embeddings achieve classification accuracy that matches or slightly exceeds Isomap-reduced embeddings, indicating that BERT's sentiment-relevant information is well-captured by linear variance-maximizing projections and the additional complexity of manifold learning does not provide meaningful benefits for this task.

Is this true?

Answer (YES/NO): NO